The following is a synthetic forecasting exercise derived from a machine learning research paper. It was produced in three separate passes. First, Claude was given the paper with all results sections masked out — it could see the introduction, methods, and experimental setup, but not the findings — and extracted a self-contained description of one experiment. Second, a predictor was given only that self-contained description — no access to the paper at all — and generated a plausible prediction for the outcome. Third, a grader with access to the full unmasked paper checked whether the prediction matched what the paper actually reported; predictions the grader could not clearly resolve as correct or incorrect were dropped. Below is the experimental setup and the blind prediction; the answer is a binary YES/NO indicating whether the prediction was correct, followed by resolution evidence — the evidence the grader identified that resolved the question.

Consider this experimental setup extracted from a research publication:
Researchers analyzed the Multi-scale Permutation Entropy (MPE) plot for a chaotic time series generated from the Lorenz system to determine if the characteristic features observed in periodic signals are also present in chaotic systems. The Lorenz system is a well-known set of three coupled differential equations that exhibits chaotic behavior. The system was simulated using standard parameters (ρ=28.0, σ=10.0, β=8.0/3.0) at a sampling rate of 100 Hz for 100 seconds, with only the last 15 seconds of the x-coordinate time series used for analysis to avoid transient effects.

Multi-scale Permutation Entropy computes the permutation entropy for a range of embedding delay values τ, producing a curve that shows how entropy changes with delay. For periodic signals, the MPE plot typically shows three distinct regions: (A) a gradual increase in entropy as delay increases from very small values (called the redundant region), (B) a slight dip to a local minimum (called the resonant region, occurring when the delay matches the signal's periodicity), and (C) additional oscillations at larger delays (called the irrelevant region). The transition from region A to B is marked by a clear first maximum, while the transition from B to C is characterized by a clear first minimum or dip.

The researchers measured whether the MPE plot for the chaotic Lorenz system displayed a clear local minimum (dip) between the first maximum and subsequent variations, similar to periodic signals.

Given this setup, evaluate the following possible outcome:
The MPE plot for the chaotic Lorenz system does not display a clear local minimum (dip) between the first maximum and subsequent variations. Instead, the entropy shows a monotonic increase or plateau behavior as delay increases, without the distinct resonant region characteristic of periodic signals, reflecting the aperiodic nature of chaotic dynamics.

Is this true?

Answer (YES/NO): NO